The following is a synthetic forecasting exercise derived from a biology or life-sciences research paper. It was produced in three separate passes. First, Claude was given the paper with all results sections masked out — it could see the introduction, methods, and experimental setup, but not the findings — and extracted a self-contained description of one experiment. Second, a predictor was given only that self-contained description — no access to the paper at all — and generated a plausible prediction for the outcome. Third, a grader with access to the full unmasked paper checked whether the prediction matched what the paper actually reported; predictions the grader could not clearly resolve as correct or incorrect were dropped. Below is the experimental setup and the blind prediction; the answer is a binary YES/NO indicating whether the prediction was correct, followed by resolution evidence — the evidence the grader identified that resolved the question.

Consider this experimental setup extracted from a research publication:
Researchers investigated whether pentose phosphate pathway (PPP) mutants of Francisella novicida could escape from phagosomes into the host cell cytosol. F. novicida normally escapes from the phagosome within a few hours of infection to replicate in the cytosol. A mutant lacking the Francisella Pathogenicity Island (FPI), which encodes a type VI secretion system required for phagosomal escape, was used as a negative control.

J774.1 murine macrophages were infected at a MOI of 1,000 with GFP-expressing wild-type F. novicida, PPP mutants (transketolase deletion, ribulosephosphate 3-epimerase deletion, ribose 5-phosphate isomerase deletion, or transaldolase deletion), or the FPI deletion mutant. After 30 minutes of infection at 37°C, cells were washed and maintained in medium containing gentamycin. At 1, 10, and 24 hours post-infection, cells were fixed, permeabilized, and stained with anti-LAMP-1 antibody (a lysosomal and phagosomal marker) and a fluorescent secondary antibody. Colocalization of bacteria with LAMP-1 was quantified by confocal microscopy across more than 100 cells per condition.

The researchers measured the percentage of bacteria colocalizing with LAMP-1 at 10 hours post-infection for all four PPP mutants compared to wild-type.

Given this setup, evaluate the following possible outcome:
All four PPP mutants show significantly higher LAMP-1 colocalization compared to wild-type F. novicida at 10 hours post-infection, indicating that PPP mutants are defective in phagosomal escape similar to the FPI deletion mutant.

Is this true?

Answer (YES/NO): NO